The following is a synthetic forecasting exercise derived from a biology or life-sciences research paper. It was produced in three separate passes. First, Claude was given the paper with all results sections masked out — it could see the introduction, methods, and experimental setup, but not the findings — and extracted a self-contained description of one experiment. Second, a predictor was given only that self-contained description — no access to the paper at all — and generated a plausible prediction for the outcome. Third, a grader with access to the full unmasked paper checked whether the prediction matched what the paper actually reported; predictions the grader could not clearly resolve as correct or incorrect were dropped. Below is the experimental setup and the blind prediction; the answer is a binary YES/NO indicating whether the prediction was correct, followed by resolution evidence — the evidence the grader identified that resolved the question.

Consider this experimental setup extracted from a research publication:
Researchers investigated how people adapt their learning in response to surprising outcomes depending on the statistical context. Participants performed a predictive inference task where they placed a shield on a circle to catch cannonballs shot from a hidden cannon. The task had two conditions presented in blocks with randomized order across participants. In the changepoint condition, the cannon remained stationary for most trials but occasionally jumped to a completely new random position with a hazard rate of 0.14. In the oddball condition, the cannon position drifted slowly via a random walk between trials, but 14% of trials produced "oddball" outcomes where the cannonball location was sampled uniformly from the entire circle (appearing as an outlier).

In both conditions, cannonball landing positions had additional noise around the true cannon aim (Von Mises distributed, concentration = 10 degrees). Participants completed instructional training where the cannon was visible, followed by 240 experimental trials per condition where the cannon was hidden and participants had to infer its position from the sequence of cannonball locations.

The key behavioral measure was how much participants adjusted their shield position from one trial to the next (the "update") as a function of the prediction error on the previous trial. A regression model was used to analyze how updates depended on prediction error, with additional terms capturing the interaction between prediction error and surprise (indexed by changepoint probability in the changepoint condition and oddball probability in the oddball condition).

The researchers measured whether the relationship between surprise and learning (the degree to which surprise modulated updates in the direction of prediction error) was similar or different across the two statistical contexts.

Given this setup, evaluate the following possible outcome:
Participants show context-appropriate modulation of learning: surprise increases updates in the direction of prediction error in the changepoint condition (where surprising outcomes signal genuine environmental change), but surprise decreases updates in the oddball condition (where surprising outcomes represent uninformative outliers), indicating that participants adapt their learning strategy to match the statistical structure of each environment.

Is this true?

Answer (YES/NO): YES